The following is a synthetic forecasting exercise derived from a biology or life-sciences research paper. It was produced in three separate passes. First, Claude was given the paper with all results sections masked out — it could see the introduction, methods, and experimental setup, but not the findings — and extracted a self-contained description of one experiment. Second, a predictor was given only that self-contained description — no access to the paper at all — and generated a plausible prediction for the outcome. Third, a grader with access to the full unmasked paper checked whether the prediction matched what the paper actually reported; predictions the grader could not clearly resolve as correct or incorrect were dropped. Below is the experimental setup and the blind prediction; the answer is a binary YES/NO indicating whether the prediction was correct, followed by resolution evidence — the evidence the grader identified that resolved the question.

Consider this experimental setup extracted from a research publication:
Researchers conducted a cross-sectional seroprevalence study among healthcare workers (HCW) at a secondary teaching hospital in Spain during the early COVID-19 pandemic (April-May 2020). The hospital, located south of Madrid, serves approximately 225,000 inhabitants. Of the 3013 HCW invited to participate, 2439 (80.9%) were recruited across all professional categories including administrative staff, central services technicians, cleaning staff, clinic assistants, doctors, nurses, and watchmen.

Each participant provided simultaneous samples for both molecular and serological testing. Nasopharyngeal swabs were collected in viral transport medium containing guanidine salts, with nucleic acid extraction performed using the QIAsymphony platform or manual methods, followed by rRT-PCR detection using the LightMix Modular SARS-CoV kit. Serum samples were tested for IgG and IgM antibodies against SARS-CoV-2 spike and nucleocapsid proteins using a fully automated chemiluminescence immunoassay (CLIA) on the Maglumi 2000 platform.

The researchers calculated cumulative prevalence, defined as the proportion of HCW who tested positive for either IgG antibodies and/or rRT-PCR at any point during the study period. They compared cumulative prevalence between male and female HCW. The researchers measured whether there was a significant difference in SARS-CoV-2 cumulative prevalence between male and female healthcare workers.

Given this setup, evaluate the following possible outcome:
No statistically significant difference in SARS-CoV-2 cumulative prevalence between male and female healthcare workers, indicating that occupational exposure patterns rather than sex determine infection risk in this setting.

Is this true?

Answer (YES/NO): NO